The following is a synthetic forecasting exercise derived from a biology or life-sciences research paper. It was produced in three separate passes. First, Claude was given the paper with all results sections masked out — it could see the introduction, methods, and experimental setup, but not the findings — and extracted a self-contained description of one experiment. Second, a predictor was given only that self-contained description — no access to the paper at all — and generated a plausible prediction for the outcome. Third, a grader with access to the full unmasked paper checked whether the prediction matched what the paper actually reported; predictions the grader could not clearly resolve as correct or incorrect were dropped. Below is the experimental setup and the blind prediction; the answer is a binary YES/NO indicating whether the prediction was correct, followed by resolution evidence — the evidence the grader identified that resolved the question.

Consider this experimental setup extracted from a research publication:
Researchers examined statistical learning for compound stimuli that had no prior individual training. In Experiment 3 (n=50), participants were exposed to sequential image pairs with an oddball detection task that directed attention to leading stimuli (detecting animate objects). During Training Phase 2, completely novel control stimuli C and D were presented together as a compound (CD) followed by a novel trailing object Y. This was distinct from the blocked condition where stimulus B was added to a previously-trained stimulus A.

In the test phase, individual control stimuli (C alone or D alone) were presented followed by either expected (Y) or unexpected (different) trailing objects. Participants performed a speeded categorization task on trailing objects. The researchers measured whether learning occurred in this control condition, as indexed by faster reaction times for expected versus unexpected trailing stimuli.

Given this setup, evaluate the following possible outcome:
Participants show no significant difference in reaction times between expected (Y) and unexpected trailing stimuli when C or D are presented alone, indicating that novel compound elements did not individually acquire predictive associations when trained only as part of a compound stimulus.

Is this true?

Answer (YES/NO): YES